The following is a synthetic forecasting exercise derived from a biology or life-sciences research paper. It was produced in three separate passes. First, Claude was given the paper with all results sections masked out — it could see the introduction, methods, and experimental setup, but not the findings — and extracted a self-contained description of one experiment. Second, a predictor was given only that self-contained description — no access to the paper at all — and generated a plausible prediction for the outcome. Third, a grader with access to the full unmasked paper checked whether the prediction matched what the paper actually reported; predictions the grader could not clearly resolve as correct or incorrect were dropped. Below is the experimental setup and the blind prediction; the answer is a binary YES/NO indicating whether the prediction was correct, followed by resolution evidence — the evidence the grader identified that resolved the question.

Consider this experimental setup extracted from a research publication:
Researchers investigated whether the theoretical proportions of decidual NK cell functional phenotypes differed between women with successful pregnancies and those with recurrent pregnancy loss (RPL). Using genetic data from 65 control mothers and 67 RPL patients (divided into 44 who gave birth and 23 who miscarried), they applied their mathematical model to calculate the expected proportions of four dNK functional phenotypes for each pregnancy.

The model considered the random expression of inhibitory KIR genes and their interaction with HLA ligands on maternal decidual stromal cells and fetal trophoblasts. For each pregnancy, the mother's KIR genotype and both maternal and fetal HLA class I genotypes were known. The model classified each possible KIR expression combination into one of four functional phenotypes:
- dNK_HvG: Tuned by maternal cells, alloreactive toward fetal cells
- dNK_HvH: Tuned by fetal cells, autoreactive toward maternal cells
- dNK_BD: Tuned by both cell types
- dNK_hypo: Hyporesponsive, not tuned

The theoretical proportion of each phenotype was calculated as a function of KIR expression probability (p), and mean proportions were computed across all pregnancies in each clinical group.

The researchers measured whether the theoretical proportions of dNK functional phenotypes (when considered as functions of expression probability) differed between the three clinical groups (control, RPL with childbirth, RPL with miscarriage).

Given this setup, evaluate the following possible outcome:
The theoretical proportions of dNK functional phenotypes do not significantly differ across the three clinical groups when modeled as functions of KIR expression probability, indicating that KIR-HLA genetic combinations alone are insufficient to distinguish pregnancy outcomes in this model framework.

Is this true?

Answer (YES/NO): YES